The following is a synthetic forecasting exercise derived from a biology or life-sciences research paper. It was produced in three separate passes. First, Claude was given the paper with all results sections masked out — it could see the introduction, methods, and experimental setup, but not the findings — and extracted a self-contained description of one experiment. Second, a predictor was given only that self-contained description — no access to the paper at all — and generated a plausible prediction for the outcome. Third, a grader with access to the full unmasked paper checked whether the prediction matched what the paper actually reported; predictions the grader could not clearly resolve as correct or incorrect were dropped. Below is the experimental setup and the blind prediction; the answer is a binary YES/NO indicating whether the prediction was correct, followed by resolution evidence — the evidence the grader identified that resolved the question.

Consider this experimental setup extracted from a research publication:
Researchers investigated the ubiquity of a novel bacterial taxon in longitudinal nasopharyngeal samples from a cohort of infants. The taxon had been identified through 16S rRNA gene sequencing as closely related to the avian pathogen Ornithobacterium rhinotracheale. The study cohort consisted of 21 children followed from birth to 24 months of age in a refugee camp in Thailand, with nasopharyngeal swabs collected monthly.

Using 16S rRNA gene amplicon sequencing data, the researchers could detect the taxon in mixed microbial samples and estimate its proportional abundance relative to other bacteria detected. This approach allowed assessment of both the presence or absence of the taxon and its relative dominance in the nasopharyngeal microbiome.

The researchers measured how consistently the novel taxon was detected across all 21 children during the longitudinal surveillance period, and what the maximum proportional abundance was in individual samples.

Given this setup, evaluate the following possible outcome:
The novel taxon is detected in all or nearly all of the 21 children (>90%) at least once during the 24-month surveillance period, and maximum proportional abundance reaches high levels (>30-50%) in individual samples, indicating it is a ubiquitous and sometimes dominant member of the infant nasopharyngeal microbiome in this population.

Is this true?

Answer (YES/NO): YES